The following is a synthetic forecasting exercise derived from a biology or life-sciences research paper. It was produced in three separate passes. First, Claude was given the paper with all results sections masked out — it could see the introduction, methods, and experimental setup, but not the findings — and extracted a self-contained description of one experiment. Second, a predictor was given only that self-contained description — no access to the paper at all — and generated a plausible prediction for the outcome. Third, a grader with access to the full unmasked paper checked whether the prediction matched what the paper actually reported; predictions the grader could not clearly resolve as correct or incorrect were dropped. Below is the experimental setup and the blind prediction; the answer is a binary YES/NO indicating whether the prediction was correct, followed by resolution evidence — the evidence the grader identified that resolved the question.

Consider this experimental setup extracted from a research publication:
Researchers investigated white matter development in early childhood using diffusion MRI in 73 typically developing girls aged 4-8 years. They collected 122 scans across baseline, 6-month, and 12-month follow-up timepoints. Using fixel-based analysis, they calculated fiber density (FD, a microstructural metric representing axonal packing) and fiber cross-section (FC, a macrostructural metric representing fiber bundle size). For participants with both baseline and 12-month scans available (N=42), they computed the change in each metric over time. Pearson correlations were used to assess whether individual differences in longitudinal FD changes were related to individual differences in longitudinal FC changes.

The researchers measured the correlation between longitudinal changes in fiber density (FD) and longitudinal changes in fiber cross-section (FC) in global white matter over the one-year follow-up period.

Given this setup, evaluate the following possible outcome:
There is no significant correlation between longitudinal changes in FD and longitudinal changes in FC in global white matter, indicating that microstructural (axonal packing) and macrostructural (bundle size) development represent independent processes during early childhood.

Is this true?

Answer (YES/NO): NO